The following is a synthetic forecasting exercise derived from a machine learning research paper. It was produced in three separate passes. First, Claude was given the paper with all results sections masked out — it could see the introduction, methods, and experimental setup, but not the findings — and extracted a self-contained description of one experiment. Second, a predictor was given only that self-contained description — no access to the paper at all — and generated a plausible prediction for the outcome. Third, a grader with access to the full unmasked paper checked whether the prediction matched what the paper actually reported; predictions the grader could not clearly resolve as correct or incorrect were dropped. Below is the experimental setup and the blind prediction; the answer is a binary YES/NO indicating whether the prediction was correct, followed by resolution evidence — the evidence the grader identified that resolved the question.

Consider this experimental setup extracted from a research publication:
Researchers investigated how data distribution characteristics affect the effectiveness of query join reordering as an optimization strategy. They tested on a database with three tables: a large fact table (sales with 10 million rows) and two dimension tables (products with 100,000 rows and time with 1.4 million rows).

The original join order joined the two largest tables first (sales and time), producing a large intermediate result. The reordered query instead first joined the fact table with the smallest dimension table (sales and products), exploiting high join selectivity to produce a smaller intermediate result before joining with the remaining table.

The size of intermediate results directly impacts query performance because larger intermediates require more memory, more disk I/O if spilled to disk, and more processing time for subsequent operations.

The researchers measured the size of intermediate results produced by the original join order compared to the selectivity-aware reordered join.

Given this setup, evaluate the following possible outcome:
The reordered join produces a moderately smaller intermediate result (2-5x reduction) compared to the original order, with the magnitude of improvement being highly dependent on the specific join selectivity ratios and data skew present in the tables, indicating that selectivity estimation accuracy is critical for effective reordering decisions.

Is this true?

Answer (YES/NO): NO